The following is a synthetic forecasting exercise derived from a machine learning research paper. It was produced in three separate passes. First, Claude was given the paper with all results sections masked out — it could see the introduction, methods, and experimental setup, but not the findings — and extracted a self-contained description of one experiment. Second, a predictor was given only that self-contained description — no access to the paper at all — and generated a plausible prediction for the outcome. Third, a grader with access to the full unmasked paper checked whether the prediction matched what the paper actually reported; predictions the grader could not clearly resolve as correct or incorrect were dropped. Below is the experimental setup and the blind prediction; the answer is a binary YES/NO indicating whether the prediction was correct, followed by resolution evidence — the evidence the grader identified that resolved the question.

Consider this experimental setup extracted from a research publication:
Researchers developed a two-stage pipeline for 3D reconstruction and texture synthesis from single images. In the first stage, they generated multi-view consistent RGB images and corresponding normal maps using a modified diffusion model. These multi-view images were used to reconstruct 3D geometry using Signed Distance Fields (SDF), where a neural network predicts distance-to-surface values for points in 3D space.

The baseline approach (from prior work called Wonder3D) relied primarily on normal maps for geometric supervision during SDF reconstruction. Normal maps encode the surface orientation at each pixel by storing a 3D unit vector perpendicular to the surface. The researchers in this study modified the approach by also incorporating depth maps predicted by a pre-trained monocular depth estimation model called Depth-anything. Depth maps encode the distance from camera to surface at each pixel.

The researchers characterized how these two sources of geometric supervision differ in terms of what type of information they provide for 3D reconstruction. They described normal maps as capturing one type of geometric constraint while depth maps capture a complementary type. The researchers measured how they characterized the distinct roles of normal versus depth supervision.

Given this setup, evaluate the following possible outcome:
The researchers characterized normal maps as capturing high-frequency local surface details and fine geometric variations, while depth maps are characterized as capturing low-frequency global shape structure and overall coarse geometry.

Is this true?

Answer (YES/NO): YES